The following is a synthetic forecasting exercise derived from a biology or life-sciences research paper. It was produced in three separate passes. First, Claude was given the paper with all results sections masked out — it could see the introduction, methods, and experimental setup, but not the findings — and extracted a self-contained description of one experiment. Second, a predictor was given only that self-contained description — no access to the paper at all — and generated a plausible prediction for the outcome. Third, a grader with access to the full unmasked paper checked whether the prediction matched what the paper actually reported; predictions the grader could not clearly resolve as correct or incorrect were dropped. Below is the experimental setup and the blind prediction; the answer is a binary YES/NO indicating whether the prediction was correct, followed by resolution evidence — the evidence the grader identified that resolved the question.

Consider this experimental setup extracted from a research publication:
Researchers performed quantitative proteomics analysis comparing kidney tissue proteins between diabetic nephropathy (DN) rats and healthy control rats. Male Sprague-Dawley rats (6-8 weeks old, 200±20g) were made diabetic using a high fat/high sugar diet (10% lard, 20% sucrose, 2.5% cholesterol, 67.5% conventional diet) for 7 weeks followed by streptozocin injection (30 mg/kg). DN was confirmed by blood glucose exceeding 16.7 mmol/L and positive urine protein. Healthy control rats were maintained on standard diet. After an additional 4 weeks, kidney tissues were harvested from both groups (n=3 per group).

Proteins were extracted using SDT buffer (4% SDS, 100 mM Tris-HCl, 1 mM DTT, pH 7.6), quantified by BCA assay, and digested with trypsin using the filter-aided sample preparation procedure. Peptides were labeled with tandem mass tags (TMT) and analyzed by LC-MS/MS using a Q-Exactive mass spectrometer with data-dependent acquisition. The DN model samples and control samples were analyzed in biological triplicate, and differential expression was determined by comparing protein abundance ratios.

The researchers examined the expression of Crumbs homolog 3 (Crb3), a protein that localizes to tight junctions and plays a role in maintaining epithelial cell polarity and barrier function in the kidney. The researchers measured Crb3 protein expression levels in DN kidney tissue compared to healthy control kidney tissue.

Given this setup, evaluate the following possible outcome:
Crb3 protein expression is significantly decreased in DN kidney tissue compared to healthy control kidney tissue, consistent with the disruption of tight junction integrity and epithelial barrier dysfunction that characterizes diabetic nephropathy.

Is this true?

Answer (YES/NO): NO